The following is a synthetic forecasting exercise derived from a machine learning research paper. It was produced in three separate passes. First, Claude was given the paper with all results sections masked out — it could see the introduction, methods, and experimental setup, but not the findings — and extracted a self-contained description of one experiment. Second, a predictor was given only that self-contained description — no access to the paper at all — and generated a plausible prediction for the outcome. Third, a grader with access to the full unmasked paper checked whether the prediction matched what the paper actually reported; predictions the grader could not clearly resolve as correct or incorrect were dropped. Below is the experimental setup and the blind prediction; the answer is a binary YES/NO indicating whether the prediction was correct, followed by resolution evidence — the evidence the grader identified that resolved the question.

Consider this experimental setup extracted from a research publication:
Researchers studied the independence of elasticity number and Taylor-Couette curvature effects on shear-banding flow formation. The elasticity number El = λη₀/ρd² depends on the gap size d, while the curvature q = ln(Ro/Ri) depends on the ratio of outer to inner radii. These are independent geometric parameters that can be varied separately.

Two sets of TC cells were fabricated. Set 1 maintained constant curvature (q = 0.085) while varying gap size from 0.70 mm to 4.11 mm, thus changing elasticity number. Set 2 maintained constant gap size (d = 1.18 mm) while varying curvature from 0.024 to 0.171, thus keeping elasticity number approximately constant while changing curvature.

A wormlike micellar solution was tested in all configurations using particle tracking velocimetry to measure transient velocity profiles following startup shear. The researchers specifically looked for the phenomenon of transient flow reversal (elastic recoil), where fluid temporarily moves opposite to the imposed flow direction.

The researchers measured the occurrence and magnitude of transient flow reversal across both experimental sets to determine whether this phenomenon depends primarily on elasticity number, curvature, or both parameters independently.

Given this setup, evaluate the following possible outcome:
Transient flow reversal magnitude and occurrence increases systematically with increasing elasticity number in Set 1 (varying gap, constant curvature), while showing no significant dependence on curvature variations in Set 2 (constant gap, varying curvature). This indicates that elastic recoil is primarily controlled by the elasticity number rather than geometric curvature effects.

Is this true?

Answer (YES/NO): NO